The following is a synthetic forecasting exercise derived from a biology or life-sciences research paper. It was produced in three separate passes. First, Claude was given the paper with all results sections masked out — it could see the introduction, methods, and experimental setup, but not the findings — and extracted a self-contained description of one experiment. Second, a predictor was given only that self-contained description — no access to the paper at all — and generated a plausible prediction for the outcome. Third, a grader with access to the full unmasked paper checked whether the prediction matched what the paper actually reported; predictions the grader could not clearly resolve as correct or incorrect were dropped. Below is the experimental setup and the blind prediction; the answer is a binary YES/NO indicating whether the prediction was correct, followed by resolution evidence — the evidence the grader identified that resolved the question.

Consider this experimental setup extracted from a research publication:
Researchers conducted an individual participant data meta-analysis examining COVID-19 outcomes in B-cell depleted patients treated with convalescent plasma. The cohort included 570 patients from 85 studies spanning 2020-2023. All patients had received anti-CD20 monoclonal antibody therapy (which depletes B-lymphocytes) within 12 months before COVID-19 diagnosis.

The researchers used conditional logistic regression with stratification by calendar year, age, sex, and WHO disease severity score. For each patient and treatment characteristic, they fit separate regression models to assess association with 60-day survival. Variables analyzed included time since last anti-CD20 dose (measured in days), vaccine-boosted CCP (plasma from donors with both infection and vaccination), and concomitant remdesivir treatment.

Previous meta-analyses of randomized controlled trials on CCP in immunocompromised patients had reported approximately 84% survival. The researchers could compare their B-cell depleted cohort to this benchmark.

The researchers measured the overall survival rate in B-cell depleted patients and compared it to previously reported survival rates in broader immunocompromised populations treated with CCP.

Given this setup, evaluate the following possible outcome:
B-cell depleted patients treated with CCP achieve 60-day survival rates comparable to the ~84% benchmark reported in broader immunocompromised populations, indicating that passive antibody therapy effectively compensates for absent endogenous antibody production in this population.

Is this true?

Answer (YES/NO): YES